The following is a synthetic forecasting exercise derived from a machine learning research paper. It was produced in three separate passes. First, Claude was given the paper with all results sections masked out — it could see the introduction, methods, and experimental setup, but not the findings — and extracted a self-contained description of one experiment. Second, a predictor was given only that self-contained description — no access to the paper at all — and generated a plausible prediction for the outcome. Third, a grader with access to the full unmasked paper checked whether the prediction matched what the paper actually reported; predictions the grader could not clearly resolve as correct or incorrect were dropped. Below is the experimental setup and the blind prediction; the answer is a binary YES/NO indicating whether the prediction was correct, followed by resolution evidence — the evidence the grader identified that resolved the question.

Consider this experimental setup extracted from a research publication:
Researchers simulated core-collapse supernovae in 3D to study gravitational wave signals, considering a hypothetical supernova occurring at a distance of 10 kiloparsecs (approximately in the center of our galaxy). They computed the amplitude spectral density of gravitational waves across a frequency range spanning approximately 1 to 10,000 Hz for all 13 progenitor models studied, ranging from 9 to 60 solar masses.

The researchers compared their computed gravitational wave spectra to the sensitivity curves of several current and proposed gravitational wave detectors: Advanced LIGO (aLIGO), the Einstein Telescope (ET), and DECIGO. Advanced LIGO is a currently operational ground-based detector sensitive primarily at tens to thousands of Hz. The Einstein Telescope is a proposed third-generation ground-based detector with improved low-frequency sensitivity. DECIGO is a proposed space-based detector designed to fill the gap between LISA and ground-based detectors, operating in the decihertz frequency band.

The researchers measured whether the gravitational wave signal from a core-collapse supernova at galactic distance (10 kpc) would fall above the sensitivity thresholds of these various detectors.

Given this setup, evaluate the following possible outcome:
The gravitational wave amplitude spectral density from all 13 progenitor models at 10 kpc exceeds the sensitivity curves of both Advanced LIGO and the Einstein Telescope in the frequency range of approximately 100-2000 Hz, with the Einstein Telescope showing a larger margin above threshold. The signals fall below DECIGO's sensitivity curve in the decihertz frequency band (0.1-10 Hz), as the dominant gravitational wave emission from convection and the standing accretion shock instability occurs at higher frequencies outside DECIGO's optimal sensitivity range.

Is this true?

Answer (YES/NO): NO